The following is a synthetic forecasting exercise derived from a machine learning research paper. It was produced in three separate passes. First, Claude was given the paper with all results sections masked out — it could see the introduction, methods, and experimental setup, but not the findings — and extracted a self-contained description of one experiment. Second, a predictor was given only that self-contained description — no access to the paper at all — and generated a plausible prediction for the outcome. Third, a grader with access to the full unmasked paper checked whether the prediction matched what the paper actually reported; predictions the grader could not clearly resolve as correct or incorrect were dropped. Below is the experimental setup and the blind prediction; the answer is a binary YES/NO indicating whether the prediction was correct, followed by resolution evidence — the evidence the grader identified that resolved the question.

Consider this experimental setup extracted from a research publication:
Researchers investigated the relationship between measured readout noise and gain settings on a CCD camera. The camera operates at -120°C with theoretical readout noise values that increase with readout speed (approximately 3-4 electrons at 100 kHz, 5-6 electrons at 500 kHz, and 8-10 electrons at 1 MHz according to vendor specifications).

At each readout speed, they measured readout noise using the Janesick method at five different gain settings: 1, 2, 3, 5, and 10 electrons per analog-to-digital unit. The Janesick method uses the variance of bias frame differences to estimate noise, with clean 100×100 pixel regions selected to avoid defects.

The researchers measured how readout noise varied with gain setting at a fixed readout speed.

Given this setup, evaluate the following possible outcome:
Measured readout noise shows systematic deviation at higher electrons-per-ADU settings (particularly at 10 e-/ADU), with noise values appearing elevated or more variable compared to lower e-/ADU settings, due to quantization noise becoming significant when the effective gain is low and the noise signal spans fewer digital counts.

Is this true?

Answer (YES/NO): NO